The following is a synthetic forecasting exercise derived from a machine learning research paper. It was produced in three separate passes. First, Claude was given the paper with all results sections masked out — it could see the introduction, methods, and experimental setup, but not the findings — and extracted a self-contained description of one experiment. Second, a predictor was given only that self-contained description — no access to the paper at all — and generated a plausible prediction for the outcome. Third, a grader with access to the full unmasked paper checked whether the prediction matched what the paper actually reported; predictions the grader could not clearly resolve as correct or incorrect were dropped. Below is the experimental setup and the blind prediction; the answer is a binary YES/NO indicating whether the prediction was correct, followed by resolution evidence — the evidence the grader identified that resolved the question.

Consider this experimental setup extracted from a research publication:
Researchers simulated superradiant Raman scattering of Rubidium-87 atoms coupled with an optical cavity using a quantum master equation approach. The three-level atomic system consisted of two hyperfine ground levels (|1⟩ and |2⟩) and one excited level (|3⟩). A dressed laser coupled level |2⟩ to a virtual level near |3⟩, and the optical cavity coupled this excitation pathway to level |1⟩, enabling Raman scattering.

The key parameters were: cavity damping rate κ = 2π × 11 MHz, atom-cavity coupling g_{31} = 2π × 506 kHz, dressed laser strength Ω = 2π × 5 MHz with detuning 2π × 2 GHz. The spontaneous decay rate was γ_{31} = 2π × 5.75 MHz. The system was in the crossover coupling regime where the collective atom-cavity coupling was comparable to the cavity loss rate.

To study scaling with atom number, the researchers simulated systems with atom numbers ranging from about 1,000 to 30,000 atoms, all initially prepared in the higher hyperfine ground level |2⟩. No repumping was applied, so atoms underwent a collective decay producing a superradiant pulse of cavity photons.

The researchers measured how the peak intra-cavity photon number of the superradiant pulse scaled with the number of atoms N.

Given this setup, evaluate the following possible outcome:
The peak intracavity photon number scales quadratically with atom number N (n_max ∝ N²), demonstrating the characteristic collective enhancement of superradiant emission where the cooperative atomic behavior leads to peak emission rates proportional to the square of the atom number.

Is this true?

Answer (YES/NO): YES